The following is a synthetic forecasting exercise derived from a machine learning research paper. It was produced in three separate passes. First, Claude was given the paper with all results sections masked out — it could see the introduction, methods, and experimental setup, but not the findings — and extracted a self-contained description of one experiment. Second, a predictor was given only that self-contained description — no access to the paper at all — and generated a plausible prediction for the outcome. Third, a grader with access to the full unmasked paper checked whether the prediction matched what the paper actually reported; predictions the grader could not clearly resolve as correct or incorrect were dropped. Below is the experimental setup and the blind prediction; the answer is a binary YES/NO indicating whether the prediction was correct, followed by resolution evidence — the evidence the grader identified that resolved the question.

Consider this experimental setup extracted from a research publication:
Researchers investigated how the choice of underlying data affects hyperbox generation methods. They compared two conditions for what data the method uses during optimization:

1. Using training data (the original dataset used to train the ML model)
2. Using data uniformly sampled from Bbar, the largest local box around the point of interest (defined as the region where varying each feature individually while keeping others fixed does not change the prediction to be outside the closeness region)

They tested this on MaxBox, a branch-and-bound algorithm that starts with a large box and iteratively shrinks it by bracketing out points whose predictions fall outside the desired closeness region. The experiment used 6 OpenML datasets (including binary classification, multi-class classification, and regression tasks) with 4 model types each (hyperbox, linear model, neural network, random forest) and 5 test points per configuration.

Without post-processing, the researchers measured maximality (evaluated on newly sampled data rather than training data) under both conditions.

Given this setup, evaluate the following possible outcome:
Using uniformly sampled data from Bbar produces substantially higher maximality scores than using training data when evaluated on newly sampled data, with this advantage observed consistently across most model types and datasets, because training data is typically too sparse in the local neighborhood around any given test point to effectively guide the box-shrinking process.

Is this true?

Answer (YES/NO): NO